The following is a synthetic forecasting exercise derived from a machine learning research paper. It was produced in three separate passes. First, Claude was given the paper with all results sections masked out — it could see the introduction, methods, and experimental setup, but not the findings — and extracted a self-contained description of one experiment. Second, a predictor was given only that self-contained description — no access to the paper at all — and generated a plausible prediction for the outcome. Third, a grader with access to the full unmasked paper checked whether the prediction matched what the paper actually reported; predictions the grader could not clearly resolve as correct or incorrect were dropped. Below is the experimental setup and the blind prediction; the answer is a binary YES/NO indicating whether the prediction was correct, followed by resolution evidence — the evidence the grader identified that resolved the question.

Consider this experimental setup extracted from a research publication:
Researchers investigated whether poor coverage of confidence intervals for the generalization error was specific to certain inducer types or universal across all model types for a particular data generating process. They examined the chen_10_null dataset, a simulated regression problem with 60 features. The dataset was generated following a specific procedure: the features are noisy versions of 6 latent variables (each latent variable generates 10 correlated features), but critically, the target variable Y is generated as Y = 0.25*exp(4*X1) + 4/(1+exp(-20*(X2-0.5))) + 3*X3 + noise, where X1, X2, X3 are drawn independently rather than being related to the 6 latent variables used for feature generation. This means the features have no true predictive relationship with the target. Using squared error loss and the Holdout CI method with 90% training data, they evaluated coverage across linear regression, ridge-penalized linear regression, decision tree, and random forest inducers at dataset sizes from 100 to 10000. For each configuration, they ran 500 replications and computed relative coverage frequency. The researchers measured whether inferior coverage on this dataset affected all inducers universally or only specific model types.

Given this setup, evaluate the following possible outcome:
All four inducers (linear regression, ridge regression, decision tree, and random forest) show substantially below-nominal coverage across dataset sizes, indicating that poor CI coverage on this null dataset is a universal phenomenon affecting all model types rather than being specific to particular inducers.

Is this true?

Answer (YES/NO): YES